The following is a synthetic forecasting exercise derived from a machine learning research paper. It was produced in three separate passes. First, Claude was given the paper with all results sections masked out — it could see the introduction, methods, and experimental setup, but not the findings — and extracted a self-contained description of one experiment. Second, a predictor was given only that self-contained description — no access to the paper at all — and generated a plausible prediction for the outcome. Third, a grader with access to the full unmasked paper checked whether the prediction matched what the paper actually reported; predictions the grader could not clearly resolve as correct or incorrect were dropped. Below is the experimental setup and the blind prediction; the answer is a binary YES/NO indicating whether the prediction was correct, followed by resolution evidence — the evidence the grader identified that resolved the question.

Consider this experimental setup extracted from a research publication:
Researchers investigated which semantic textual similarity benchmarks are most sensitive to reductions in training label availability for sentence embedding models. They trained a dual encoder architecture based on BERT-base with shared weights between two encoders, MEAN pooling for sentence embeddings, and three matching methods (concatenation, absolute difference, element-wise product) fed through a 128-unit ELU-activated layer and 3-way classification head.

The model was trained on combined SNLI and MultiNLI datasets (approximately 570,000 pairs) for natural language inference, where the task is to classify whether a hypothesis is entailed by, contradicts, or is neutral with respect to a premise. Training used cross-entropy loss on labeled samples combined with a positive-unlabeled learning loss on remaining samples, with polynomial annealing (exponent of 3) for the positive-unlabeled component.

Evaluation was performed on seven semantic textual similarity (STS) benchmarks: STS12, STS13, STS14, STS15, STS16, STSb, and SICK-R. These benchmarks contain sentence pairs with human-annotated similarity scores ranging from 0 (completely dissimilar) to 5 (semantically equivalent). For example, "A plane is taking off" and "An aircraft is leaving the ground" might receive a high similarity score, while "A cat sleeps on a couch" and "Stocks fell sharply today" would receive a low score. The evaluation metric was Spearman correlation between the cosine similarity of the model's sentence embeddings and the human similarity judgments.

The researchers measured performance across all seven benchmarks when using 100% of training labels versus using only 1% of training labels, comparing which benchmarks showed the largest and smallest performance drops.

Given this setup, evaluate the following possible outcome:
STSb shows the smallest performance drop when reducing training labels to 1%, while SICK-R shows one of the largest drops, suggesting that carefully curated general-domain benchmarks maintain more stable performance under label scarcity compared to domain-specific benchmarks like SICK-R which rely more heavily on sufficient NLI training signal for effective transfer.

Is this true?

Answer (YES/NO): NO